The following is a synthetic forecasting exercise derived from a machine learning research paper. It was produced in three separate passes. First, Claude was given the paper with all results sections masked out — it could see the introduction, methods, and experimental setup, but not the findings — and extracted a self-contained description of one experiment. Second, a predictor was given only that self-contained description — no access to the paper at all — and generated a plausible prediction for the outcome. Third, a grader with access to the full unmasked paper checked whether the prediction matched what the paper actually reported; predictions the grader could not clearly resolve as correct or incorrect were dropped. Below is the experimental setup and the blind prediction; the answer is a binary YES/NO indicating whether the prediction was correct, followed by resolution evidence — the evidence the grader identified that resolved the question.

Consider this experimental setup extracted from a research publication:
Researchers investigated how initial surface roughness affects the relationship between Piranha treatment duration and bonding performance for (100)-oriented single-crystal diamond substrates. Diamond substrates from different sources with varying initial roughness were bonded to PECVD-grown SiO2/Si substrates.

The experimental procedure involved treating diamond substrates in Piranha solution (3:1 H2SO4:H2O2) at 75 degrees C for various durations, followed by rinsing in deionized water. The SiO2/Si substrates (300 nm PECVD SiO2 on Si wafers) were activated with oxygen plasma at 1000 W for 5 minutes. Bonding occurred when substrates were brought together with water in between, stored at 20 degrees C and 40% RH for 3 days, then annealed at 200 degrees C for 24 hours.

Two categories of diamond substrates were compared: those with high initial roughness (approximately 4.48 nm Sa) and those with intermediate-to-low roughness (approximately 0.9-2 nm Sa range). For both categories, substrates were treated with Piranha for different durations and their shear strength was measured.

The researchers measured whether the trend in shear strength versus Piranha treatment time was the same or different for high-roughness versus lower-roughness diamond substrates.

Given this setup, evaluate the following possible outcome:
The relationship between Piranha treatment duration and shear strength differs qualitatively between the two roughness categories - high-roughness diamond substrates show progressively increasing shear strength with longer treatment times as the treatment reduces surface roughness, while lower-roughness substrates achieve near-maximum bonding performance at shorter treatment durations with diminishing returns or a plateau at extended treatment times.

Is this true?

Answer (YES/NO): NO